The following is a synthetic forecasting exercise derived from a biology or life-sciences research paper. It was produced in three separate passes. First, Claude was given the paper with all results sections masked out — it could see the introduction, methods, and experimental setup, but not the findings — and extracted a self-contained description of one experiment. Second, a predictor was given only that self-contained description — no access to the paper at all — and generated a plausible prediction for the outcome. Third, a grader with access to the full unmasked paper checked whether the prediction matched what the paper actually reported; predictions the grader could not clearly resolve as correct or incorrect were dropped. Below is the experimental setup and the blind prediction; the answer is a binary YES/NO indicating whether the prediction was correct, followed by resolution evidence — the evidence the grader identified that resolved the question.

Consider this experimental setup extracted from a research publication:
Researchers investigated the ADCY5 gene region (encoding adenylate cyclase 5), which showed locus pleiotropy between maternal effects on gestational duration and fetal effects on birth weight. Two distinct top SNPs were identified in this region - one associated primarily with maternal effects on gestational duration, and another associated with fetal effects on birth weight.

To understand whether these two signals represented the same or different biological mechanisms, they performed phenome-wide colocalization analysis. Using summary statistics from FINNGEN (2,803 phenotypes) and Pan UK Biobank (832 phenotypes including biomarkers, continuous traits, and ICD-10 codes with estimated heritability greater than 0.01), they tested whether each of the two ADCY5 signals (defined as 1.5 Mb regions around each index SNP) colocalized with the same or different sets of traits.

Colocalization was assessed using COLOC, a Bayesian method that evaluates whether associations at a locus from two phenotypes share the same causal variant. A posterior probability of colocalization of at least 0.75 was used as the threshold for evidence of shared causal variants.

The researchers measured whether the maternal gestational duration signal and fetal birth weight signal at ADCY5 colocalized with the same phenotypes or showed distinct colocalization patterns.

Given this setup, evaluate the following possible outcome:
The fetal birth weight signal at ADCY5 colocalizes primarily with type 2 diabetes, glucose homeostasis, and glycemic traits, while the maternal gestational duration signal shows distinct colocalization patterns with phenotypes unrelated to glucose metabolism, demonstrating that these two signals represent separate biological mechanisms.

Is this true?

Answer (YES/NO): YES